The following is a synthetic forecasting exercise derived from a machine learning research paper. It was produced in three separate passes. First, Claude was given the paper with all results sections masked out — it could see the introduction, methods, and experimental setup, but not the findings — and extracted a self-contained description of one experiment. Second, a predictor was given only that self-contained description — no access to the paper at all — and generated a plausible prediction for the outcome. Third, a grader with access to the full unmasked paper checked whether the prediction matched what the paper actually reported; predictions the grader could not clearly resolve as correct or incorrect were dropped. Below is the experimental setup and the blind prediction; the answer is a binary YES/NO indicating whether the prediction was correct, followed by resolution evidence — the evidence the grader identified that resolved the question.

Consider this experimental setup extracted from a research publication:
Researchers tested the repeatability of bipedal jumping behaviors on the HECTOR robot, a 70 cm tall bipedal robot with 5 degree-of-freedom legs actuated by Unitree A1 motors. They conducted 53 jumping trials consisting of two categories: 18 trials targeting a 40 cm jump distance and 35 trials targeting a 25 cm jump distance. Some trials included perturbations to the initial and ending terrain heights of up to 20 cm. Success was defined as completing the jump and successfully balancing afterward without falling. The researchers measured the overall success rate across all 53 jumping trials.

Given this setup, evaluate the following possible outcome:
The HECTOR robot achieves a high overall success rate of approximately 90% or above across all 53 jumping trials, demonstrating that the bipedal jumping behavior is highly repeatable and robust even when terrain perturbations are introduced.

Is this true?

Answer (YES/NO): YES